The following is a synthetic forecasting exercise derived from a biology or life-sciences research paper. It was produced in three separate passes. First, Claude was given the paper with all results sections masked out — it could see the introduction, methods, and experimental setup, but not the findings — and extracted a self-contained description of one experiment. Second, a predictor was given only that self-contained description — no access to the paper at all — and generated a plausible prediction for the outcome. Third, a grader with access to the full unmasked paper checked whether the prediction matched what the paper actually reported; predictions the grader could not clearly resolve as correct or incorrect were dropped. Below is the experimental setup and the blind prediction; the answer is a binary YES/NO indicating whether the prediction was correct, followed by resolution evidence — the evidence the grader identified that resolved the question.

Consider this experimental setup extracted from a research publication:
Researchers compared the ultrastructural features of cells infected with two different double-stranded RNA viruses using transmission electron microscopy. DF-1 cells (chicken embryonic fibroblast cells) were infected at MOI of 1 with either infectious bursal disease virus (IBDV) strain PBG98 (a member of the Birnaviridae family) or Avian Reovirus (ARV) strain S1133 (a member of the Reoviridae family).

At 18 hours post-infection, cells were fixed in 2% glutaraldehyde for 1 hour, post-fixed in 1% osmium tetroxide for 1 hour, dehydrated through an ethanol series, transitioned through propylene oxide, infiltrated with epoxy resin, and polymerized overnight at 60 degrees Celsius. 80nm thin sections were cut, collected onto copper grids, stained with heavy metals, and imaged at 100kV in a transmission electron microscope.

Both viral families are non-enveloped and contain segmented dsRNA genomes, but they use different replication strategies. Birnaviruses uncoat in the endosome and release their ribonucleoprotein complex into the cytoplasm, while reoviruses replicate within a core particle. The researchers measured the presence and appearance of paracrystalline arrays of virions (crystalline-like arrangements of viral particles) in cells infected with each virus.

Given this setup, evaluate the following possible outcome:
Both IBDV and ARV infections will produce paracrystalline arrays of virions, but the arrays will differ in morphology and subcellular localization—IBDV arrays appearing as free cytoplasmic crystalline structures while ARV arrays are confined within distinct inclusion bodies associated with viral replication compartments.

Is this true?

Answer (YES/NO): YES